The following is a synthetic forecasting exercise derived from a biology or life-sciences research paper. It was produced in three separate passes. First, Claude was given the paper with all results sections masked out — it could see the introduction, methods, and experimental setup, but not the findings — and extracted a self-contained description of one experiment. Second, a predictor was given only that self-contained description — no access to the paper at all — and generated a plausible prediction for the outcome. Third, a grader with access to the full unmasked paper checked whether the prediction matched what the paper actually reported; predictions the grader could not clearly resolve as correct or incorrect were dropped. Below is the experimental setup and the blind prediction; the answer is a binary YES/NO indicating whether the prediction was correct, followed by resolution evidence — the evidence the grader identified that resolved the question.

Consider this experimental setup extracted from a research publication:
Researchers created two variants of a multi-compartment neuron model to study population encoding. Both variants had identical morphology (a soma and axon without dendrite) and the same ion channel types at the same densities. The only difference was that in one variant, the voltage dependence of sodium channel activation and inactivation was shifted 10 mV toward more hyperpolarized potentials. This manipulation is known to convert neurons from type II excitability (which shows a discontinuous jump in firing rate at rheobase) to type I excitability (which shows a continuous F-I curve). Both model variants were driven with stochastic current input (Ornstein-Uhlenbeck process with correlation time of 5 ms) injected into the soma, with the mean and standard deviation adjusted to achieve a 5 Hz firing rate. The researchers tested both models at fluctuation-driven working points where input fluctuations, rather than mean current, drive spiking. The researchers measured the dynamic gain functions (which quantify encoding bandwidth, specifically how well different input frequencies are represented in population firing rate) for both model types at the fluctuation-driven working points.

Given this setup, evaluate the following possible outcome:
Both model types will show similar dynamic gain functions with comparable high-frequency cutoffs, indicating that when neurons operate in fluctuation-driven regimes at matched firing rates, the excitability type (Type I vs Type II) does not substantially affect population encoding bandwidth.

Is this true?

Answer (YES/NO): NO